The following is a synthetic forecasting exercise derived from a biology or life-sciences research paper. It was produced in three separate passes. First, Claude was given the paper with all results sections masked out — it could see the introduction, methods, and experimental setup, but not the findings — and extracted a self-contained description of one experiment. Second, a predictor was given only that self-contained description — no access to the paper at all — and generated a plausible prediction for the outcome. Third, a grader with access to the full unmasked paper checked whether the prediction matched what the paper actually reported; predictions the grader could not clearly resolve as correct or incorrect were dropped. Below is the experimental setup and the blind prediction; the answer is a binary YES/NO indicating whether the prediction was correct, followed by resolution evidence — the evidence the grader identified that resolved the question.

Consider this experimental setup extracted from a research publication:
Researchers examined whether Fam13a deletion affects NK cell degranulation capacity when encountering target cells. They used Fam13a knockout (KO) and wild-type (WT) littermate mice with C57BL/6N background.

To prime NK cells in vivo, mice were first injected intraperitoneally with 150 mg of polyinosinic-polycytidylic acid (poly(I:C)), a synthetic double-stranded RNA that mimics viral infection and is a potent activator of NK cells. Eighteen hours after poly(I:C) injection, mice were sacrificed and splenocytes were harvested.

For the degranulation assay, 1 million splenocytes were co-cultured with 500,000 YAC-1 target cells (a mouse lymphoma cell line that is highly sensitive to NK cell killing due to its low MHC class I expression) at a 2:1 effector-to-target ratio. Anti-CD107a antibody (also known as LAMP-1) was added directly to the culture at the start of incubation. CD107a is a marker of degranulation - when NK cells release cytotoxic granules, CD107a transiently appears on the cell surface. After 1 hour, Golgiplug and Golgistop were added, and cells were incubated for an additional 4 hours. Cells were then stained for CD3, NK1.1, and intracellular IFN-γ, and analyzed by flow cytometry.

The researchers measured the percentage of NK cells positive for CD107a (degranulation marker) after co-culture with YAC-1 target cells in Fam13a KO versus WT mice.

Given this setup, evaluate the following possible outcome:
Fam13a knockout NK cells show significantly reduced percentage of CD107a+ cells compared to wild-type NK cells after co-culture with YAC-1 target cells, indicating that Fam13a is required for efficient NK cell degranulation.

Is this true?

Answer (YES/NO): NO